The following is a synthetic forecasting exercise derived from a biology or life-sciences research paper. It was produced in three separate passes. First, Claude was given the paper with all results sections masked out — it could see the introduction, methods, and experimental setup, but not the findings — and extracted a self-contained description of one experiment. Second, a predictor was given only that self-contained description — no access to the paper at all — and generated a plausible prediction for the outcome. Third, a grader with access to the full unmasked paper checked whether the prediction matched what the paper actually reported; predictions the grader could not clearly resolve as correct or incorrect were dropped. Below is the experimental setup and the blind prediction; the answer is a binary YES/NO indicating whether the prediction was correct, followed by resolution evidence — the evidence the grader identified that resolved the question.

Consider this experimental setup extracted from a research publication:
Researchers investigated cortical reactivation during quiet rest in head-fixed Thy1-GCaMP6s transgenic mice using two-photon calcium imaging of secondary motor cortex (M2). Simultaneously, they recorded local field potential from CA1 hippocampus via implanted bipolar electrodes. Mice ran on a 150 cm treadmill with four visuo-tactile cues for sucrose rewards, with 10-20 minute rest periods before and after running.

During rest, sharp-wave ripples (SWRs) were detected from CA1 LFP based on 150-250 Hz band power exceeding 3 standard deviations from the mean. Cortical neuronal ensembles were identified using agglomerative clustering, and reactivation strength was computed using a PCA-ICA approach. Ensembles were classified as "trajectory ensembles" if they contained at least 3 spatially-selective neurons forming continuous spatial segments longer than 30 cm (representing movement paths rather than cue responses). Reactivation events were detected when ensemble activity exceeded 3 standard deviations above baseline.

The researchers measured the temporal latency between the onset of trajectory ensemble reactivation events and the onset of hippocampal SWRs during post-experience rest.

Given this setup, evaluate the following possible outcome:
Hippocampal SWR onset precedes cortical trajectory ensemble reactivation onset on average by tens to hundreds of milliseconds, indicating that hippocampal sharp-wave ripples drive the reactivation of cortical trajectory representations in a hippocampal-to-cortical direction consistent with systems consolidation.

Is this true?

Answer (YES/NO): YES